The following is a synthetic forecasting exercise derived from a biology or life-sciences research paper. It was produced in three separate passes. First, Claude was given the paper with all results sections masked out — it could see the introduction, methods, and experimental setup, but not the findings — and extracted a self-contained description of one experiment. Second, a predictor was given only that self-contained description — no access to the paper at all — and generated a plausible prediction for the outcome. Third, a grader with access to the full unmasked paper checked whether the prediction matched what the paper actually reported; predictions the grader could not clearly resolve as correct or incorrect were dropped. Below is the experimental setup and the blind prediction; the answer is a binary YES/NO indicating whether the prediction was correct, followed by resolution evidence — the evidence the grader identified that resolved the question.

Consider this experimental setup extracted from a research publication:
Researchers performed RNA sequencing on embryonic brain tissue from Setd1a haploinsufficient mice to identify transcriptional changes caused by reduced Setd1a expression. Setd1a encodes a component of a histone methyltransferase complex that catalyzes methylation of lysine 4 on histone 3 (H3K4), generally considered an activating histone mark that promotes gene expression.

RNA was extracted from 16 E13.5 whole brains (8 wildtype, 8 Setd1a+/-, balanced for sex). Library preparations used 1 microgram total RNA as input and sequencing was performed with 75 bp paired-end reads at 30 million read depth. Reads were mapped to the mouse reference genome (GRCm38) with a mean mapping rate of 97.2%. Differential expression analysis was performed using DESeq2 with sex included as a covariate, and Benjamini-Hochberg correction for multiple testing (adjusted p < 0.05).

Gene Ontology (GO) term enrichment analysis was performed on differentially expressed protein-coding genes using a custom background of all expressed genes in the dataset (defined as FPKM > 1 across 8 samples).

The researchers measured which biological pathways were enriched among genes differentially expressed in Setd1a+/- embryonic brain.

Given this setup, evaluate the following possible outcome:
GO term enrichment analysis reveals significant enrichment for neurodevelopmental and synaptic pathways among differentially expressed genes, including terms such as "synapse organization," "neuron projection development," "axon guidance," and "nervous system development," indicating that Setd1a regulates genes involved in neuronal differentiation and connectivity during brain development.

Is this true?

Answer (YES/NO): NO